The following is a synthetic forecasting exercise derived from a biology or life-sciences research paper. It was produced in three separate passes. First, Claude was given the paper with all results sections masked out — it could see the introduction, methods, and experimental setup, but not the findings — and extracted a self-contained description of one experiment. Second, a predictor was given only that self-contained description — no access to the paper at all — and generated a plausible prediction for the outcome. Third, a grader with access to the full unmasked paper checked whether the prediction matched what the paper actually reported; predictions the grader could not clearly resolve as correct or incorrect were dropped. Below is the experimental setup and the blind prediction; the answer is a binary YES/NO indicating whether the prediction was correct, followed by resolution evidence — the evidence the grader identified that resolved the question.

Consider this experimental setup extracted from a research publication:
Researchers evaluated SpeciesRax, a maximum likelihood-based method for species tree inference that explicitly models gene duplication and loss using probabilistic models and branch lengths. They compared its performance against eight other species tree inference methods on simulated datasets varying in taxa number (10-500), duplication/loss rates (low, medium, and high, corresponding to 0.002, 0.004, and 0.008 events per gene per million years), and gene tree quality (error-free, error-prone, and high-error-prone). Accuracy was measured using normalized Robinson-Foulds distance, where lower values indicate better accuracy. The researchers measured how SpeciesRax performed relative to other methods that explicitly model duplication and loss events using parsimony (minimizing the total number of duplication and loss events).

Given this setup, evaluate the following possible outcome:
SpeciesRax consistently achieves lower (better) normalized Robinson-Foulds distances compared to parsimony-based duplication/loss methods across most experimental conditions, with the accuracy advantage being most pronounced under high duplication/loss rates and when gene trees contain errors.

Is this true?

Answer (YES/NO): NO